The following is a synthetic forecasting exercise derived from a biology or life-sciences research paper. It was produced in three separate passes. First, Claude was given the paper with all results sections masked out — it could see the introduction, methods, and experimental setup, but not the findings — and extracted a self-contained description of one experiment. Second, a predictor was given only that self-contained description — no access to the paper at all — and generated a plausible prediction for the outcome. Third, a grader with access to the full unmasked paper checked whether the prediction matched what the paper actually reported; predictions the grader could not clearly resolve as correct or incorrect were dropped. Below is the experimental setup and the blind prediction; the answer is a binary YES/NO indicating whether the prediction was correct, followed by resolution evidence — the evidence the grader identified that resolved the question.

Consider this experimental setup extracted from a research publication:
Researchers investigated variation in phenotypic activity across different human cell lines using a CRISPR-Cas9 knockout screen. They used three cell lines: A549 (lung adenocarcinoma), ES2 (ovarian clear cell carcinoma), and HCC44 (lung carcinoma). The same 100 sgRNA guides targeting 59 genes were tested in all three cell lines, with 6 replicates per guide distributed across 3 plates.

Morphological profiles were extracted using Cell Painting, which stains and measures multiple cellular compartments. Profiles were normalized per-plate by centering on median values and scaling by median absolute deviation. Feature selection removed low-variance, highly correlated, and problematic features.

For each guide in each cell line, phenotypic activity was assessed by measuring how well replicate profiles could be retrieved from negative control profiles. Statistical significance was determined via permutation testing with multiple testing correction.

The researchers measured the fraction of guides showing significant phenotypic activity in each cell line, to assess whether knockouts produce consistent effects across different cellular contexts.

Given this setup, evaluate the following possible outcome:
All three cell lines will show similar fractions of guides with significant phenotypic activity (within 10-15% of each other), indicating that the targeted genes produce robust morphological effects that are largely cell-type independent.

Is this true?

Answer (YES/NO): NO